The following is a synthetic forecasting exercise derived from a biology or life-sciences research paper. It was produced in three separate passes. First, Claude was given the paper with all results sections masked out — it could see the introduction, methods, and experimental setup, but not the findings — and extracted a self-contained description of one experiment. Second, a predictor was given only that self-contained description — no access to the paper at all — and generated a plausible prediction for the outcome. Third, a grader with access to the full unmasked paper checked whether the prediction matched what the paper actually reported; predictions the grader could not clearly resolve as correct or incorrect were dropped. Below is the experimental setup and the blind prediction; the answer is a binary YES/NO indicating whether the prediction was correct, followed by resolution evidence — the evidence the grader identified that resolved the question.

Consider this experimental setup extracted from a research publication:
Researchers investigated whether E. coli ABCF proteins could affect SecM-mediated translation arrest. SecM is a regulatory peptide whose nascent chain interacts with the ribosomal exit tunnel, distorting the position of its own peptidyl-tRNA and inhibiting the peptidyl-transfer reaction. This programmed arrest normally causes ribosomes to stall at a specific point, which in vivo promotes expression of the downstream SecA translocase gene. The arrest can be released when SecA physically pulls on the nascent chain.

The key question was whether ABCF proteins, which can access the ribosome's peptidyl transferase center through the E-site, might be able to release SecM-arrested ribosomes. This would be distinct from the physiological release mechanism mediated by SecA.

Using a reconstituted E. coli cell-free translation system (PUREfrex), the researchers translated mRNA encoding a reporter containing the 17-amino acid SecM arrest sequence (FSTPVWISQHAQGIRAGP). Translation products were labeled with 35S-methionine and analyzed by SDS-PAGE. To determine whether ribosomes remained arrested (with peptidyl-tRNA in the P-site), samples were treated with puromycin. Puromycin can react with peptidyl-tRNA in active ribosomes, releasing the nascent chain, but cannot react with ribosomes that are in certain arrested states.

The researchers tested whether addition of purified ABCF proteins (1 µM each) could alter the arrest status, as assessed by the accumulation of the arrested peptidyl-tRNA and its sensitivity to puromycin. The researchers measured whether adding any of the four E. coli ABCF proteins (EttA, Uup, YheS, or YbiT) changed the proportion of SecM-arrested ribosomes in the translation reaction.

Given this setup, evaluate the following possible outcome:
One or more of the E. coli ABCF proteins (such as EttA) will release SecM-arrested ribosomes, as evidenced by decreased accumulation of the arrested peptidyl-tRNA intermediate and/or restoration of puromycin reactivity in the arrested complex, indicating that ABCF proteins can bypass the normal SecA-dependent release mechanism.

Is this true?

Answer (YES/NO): YES